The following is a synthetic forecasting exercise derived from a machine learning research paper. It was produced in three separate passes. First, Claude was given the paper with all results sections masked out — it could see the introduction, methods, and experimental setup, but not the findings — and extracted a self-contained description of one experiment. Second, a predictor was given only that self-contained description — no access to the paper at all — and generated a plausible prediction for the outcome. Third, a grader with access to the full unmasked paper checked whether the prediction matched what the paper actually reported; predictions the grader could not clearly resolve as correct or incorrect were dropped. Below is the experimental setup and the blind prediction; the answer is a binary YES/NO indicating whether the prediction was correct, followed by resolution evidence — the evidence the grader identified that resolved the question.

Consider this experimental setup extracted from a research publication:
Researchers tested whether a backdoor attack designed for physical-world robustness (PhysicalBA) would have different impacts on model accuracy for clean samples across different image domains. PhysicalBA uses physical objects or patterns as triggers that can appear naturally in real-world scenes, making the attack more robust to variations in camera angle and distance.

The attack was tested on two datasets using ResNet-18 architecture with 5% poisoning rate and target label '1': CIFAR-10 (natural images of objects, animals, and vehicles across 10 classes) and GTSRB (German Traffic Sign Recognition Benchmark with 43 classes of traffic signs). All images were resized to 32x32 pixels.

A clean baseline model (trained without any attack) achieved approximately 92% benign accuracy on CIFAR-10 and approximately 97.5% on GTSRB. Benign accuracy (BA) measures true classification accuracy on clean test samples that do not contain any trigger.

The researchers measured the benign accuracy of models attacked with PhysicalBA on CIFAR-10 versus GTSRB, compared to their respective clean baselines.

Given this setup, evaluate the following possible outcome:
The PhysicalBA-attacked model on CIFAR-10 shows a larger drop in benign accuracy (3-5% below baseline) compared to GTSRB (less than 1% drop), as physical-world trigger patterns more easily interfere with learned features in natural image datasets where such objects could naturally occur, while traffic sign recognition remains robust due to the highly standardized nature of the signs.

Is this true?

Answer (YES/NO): NO